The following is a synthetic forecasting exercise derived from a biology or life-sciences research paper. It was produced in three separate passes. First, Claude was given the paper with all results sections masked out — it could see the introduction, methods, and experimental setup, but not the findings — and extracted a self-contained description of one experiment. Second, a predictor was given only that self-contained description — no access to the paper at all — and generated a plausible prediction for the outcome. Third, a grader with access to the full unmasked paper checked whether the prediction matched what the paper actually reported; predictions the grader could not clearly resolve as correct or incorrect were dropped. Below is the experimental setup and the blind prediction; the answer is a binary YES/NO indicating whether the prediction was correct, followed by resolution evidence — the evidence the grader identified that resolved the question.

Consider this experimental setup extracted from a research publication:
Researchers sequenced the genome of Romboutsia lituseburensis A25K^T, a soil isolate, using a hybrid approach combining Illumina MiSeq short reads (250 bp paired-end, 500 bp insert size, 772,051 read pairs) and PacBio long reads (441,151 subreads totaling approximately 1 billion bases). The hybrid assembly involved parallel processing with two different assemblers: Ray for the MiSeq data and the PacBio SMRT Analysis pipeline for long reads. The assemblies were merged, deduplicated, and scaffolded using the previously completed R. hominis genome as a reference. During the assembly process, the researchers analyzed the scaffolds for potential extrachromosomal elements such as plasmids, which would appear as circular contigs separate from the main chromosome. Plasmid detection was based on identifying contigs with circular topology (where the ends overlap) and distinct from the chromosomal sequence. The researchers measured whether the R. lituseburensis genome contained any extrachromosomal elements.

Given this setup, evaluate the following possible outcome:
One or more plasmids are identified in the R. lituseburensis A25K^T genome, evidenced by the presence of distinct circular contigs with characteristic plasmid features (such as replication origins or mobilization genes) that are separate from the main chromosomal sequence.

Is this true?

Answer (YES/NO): YES